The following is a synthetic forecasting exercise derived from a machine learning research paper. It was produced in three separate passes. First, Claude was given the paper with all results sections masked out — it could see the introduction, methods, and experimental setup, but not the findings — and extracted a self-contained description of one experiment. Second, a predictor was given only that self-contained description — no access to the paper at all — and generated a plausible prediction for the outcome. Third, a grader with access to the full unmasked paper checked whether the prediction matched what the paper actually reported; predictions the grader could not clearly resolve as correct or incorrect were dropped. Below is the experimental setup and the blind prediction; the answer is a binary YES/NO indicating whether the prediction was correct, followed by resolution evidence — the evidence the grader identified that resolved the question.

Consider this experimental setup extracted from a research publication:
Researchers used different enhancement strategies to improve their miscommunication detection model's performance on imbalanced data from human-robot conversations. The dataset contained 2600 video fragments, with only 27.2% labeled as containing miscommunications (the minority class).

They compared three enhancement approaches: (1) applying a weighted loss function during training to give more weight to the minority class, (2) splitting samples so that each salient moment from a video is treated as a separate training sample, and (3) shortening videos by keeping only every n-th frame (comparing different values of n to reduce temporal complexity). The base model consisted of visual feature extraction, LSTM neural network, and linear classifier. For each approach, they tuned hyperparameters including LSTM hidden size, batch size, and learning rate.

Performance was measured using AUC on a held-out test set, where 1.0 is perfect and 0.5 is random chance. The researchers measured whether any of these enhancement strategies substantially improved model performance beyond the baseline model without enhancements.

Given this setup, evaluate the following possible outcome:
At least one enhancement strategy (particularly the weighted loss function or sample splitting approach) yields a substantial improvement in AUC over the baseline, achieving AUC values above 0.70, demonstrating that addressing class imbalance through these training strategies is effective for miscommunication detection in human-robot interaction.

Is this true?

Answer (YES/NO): NO